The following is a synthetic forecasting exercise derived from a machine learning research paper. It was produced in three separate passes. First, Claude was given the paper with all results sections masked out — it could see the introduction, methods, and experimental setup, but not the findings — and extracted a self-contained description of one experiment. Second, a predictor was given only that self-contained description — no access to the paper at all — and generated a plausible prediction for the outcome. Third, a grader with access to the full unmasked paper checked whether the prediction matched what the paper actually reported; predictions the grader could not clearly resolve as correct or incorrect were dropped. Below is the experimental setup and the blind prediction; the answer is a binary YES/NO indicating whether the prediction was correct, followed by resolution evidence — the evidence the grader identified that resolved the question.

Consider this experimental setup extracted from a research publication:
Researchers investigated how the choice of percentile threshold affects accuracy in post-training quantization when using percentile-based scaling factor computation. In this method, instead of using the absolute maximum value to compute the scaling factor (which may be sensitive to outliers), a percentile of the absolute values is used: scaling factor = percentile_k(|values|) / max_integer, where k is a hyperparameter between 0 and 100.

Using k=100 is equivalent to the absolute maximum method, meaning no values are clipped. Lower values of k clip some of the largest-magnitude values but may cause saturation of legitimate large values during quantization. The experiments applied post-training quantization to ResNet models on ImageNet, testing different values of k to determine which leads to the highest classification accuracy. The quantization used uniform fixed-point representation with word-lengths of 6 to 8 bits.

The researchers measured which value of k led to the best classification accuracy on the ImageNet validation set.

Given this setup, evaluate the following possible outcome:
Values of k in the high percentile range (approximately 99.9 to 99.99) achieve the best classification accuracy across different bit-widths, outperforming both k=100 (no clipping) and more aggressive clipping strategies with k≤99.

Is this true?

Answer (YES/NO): NO